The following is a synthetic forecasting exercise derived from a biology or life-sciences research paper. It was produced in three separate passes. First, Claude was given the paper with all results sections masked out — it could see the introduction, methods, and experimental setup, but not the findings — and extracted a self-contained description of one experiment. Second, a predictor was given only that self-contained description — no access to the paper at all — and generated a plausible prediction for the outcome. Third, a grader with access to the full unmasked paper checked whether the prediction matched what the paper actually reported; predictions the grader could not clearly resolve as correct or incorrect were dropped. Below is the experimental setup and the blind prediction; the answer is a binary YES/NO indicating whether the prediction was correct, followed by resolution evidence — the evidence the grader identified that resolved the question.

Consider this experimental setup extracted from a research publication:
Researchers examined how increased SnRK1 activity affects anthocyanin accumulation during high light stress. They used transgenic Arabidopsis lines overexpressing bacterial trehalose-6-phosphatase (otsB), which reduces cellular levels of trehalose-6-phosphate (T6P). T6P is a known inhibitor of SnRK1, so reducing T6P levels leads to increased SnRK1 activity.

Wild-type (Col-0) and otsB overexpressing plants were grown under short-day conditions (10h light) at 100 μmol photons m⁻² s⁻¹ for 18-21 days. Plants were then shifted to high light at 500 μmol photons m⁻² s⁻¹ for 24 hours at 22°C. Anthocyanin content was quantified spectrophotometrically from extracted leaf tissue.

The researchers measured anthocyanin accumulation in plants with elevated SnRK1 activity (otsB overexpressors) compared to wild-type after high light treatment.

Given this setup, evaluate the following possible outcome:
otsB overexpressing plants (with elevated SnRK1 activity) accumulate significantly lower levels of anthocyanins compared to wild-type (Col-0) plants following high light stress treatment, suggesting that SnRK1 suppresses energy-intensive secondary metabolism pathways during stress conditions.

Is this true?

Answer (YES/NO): YES